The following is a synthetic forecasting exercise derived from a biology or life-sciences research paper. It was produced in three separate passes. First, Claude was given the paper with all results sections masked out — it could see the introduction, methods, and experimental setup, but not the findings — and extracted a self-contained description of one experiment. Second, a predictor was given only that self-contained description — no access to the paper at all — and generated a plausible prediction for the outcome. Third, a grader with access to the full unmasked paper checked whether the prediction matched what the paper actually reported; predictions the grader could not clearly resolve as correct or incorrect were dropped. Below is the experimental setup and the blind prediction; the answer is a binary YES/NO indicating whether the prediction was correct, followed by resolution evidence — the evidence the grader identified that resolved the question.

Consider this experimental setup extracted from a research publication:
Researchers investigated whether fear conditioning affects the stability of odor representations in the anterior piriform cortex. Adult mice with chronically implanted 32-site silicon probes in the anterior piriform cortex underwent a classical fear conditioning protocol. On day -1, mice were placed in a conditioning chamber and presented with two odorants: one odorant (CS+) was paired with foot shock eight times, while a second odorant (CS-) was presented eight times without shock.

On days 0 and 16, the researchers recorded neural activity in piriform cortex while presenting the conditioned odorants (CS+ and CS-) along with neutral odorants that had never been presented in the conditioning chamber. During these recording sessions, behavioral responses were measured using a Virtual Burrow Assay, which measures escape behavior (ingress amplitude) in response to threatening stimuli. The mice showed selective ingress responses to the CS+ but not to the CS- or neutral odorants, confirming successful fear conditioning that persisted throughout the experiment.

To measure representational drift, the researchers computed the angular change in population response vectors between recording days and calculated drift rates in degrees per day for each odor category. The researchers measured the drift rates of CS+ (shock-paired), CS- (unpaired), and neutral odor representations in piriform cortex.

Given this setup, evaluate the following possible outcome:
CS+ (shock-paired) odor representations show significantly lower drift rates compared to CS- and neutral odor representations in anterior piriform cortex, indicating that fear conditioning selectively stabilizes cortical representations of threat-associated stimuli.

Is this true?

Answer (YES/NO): NO